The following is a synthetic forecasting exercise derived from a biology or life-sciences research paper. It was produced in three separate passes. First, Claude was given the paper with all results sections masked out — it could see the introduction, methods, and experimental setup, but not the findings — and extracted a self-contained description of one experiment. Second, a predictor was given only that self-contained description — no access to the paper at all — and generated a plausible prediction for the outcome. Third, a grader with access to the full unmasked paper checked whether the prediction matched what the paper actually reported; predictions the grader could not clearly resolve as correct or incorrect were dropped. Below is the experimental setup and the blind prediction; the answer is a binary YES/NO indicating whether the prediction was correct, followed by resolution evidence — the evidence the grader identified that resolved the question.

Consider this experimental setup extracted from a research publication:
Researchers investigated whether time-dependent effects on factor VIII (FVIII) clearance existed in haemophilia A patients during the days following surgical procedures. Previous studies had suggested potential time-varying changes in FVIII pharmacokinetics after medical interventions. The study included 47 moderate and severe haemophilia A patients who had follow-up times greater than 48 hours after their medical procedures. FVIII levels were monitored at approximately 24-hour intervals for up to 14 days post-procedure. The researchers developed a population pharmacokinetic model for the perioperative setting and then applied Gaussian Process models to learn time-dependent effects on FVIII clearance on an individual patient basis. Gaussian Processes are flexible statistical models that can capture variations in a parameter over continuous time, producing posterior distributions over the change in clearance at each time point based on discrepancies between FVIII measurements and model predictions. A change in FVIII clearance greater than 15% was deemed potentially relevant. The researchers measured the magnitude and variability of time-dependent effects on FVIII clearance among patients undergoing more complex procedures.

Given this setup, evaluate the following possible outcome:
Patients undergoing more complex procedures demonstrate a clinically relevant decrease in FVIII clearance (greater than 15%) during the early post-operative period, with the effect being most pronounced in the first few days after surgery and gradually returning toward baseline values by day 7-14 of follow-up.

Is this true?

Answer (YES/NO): NO